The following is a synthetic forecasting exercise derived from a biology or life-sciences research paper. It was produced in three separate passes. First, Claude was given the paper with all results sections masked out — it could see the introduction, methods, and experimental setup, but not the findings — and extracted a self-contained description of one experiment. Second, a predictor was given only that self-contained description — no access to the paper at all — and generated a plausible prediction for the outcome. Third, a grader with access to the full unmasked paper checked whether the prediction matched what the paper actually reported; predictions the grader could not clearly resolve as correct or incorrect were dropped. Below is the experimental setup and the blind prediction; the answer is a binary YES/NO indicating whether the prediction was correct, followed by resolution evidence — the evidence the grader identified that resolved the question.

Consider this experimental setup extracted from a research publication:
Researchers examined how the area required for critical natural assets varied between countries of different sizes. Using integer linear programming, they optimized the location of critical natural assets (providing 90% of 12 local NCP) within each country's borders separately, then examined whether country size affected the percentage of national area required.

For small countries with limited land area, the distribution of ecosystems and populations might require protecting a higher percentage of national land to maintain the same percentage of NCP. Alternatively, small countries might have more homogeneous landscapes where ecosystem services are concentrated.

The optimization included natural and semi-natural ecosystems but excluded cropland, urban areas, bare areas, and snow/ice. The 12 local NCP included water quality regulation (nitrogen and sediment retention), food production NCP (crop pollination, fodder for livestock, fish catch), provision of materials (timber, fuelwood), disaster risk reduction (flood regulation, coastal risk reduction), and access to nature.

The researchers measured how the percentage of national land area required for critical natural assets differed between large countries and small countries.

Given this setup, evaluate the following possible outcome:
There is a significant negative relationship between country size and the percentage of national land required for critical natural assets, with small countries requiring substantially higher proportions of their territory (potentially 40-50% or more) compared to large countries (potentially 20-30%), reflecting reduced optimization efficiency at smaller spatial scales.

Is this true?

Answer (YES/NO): YES